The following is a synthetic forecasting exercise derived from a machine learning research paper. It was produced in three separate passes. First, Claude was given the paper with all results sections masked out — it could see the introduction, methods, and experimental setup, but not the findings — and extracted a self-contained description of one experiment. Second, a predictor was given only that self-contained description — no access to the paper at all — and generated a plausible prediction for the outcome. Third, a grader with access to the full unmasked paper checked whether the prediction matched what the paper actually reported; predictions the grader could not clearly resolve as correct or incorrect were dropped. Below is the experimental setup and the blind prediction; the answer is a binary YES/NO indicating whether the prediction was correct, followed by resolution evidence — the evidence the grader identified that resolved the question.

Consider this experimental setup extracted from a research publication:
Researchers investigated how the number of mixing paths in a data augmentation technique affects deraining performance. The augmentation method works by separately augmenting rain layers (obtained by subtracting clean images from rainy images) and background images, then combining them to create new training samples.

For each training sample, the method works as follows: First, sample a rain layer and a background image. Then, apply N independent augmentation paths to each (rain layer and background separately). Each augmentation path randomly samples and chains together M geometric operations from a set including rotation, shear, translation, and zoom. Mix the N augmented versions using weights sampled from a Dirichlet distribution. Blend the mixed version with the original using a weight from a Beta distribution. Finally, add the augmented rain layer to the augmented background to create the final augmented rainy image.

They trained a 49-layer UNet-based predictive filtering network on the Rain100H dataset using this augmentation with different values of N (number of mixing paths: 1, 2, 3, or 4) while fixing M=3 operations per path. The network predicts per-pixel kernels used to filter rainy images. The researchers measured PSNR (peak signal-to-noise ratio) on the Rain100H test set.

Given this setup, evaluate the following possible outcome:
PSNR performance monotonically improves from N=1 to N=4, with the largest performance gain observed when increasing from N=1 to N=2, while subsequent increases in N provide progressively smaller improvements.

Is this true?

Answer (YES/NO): NO